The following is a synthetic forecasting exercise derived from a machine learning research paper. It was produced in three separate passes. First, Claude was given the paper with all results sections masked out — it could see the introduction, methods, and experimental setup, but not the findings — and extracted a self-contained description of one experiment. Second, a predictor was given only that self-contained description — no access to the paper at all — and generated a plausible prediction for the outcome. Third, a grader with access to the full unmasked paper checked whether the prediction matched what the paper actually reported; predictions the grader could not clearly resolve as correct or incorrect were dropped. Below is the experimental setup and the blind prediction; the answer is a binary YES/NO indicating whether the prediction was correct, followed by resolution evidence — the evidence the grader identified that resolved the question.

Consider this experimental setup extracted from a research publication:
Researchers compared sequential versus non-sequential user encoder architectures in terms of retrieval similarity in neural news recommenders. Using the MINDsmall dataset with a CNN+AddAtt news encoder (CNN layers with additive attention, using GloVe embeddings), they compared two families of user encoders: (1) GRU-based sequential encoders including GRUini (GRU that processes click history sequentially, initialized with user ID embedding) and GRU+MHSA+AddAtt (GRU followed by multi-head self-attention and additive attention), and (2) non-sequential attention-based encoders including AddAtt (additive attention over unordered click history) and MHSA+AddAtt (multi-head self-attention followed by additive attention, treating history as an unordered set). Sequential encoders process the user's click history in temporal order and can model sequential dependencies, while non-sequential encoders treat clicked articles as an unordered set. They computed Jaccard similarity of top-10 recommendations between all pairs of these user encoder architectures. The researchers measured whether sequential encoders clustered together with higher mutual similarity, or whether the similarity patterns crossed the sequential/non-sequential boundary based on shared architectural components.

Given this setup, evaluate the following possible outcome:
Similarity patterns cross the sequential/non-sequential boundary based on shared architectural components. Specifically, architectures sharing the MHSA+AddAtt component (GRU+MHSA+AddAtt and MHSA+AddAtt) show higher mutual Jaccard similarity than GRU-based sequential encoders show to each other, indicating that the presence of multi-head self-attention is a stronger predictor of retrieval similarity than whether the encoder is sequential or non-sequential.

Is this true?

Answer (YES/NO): YES